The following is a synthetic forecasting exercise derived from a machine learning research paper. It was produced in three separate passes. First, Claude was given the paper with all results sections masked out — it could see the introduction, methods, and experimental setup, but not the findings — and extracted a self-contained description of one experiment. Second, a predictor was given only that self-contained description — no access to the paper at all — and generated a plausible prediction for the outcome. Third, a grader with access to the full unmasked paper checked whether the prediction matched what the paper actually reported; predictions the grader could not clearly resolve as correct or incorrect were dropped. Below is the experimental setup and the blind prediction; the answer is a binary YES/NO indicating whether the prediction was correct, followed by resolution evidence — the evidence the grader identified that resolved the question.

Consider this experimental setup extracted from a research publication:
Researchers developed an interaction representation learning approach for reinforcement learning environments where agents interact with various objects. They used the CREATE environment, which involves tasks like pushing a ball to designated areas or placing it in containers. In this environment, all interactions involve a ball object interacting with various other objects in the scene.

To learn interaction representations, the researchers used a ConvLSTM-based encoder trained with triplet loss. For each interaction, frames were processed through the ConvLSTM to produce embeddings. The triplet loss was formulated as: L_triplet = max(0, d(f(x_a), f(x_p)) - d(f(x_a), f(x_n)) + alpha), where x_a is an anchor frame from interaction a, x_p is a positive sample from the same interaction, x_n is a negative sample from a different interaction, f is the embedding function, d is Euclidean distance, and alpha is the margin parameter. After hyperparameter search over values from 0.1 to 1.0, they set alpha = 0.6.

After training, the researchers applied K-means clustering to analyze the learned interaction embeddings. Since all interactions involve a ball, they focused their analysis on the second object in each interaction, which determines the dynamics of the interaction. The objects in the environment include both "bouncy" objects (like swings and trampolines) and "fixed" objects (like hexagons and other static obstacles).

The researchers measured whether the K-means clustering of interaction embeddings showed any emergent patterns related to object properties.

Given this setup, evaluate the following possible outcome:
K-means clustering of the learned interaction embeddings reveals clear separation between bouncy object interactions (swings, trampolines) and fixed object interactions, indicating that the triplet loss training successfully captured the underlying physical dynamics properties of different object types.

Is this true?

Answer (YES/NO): YES